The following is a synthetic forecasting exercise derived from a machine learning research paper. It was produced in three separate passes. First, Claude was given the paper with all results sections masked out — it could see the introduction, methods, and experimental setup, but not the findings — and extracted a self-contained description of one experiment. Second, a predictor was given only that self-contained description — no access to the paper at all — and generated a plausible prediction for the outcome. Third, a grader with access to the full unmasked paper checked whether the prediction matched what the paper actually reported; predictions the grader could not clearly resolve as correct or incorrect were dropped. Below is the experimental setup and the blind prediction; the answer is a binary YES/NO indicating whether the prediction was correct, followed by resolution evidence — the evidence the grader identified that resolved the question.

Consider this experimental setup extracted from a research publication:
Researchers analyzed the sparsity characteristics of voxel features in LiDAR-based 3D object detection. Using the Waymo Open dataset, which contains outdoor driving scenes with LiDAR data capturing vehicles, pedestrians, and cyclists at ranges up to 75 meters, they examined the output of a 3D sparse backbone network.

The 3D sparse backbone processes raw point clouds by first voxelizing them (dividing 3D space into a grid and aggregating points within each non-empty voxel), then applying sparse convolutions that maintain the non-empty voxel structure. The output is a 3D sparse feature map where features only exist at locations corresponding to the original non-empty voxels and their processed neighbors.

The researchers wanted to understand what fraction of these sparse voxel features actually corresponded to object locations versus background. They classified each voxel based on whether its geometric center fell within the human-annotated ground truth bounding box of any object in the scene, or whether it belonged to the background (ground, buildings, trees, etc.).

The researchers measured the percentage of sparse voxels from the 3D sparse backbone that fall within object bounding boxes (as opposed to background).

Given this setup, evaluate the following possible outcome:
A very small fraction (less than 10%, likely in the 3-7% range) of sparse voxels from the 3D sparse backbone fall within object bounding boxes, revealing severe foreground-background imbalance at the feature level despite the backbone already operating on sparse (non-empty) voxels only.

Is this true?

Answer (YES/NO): YES